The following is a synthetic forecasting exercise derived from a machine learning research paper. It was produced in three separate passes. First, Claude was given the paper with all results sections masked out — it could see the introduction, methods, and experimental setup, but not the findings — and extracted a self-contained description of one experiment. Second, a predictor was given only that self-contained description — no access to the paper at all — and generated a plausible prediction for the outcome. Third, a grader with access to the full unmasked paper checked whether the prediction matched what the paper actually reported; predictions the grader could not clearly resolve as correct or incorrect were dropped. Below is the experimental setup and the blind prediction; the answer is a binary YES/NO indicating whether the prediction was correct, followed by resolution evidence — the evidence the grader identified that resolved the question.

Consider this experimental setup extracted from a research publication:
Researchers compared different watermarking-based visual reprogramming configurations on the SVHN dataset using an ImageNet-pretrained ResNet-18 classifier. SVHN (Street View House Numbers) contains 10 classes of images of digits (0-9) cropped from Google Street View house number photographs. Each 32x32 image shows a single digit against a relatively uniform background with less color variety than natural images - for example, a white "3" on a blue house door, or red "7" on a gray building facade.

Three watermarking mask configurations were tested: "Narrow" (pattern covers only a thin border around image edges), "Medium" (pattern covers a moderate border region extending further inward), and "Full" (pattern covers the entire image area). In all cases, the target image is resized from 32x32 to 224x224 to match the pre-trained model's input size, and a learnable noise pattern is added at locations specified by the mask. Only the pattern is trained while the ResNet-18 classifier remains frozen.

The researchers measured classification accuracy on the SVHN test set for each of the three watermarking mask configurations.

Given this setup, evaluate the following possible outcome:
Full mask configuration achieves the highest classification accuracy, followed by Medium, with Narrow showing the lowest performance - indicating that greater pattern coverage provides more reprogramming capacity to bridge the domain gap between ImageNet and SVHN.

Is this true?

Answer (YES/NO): YES